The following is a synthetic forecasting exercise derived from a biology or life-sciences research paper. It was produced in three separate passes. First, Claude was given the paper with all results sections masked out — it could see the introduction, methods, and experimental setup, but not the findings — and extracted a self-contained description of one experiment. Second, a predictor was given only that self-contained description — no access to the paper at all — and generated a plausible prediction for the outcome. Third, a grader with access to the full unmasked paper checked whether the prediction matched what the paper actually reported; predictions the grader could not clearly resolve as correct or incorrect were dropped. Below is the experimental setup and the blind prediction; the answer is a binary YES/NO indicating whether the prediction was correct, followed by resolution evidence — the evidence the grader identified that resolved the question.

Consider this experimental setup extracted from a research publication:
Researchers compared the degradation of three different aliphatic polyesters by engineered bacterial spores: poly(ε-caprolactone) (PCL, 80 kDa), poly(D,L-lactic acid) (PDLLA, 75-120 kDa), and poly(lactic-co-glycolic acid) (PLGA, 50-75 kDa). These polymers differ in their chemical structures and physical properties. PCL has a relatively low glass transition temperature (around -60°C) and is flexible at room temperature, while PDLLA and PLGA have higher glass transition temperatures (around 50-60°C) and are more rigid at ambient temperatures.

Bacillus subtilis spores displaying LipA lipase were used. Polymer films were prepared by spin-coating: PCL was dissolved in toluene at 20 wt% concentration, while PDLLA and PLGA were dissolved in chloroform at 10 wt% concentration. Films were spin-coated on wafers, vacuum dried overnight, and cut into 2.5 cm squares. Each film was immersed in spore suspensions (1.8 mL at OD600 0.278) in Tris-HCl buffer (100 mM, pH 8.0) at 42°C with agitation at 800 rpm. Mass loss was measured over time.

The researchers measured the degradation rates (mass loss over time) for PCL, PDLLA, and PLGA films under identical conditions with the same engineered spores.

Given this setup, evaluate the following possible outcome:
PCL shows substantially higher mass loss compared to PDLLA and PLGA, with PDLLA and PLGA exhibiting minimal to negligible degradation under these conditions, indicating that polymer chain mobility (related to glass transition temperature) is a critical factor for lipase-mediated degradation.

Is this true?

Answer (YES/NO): NO